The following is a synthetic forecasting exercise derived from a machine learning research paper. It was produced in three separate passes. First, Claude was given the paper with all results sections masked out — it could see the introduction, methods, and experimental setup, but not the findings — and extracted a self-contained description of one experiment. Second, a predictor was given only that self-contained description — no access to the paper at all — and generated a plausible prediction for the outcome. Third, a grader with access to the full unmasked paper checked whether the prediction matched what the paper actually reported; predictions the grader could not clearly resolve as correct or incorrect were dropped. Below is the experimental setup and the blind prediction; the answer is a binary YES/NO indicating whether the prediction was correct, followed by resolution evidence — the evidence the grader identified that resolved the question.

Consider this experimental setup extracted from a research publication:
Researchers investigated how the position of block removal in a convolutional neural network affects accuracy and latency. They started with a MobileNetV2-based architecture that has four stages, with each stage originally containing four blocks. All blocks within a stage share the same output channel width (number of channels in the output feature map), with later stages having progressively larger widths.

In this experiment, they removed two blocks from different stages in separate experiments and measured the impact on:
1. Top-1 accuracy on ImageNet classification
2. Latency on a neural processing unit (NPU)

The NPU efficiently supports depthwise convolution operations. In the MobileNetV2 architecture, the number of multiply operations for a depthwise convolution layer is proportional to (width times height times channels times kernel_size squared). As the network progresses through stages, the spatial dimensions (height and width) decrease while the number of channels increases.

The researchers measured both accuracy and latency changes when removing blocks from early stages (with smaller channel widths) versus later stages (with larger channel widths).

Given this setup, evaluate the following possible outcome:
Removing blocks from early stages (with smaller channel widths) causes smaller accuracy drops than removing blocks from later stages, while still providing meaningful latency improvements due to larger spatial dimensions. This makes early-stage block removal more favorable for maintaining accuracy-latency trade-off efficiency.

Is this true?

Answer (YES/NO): YES